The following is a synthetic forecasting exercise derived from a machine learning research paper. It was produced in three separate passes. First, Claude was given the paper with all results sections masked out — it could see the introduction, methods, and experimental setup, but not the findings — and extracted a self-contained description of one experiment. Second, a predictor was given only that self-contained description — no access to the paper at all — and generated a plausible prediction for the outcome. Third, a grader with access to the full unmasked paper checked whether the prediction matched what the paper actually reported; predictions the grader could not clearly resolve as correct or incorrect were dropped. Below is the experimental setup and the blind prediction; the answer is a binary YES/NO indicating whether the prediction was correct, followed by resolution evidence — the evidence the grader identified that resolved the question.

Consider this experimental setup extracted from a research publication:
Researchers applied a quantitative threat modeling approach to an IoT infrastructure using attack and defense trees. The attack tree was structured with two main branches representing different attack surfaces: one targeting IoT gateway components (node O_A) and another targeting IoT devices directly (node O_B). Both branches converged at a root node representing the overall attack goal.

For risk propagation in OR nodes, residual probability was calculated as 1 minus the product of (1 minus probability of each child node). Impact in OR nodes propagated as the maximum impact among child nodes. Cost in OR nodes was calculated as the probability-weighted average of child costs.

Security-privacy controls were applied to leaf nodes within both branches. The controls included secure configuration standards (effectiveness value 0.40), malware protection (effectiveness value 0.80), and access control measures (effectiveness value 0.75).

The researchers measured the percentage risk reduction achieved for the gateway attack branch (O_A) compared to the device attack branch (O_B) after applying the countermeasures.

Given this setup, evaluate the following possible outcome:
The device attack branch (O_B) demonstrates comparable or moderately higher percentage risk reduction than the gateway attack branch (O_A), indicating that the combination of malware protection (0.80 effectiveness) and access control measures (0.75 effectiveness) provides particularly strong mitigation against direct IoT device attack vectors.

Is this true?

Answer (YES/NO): NO